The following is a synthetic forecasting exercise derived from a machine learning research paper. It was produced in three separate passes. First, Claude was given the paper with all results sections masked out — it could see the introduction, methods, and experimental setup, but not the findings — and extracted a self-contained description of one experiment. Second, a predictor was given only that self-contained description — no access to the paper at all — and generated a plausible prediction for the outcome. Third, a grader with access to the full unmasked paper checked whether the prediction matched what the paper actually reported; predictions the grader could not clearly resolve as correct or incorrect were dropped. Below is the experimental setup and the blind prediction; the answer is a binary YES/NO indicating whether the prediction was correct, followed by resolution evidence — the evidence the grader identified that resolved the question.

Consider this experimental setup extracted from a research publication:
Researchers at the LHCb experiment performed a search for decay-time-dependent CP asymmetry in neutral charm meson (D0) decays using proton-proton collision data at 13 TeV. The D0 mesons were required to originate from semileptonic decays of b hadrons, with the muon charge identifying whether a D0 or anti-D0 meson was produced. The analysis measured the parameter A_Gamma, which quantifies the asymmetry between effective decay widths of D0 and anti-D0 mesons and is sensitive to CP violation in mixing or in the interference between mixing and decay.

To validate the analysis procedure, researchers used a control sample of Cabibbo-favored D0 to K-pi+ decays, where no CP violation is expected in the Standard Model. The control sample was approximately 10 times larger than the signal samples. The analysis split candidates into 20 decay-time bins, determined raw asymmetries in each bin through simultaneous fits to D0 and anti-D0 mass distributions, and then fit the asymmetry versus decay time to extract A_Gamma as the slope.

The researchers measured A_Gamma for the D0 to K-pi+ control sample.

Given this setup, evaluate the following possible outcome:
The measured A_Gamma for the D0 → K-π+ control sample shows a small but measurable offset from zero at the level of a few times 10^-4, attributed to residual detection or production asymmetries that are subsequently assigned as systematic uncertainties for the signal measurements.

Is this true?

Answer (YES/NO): NO